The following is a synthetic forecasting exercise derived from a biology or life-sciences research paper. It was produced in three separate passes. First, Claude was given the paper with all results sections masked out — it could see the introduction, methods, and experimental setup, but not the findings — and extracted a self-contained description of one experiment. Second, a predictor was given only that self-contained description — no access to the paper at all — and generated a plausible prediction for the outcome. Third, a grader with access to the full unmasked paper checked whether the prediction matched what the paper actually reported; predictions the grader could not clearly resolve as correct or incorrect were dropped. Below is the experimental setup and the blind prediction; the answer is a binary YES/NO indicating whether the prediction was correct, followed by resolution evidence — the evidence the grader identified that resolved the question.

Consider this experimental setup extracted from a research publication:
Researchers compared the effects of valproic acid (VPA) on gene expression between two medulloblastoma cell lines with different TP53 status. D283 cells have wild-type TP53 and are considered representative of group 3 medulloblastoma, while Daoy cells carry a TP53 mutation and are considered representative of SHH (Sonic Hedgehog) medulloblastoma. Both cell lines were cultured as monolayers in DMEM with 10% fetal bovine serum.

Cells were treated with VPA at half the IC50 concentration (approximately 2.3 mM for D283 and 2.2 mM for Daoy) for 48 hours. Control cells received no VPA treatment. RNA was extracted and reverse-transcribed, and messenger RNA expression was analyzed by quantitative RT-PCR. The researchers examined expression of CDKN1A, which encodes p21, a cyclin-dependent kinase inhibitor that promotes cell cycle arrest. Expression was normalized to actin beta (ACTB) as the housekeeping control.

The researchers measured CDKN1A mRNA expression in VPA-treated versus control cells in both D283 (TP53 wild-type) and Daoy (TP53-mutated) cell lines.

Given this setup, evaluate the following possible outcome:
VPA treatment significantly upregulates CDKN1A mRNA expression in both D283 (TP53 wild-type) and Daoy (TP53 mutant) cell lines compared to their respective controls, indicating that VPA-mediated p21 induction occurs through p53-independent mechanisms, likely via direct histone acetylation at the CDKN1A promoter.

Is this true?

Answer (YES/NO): NO